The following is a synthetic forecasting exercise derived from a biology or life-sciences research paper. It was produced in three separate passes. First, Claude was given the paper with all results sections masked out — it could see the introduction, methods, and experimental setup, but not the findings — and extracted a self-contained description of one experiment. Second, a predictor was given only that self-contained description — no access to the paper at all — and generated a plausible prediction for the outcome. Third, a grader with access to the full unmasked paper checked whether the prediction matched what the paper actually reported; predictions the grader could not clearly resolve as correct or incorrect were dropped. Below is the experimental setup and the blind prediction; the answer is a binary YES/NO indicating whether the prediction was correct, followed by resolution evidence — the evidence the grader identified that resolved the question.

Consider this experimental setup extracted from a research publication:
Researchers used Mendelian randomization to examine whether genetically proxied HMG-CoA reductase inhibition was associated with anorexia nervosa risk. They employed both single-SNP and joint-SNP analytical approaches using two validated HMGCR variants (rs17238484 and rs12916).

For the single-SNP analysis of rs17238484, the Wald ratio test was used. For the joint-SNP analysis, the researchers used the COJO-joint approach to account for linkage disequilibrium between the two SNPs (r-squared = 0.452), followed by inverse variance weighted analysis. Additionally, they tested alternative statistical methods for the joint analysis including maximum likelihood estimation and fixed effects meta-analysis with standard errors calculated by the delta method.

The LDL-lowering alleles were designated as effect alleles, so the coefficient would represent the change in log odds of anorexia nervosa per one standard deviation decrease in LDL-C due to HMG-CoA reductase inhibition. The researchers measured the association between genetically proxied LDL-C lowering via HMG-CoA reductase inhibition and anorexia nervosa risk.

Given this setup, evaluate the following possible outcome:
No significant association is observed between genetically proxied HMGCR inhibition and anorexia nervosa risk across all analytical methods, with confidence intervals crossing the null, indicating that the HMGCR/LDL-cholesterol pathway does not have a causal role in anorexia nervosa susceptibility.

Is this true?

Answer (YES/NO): NO